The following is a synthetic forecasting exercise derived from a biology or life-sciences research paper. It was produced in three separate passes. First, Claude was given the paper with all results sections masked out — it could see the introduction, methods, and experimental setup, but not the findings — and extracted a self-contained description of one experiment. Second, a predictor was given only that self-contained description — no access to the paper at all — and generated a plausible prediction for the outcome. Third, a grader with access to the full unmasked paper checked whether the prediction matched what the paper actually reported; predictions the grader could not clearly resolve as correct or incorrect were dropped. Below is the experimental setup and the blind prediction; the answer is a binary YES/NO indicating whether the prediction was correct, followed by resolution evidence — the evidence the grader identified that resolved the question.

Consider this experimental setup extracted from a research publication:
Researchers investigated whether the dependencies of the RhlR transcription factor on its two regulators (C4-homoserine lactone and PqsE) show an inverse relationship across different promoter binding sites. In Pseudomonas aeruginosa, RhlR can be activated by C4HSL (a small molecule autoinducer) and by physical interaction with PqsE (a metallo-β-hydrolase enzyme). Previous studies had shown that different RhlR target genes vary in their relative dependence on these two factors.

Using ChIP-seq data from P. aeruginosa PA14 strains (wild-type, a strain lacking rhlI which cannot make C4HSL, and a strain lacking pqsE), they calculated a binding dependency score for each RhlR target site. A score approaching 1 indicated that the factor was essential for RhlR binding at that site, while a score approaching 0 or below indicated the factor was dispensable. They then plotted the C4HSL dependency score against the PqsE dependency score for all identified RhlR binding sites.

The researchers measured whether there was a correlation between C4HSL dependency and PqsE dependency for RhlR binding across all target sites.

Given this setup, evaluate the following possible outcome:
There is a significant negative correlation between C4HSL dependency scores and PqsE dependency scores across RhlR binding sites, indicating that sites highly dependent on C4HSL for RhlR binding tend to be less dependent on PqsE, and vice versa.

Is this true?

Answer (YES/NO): NO